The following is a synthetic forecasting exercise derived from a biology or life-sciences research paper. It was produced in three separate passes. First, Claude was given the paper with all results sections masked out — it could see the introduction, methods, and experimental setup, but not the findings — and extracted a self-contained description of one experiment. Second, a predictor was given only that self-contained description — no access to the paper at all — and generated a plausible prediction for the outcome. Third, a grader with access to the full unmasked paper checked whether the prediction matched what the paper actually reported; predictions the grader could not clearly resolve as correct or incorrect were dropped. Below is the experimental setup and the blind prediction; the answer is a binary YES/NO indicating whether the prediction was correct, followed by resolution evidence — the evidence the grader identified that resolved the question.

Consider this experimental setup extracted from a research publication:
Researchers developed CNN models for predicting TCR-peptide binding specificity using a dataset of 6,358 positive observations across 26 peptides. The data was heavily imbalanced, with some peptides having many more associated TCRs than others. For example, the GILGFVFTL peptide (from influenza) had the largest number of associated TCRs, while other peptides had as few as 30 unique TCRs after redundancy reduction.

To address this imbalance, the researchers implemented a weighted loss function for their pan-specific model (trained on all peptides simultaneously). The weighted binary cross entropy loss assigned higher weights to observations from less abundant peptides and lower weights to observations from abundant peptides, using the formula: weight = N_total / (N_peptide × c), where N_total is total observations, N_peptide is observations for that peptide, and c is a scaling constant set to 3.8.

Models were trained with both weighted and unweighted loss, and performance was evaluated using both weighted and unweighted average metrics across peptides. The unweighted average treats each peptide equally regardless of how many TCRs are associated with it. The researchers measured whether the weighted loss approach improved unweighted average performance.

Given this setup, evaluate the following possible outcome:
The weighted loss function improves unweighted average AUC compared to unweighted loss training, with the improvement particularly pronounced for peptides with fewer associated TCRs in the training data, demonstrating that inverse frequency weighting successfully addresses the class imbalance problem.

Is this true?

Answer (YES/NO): YES